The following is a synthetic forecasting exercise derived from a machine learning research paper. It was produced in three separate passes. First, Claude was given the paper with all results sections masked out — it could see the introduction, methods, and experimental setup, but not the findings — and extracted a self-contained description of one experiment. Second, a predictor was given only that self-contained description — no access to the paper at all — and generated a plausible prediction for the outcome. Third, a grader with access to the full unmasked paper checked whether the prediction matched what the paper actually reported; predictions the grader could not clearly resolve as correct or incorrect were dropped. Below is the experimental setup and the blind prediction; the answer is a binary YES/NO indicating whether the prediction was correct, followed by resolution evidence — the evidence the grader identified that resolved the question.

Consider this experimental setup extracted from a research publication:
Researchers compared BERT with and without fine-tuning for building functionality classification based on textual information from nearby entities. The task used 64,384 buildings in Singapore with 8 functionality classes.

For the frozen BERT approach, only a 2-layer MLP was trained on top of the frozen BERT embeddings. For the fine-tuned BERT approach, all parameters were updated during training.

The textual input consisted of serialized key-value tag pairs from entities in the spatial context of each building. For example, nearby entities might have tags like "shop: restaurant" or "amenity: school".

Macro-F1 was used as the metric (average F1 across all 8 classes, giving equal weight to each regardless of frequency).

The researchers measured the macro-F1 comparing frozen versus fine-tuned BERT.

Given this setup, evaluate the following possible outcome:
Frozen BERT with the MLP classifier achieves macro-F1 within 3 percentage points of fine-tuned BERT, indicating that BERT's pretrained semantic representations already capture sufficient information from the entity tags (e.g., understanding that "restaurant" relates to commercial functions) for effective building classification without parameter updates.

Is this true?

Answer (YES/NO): NO